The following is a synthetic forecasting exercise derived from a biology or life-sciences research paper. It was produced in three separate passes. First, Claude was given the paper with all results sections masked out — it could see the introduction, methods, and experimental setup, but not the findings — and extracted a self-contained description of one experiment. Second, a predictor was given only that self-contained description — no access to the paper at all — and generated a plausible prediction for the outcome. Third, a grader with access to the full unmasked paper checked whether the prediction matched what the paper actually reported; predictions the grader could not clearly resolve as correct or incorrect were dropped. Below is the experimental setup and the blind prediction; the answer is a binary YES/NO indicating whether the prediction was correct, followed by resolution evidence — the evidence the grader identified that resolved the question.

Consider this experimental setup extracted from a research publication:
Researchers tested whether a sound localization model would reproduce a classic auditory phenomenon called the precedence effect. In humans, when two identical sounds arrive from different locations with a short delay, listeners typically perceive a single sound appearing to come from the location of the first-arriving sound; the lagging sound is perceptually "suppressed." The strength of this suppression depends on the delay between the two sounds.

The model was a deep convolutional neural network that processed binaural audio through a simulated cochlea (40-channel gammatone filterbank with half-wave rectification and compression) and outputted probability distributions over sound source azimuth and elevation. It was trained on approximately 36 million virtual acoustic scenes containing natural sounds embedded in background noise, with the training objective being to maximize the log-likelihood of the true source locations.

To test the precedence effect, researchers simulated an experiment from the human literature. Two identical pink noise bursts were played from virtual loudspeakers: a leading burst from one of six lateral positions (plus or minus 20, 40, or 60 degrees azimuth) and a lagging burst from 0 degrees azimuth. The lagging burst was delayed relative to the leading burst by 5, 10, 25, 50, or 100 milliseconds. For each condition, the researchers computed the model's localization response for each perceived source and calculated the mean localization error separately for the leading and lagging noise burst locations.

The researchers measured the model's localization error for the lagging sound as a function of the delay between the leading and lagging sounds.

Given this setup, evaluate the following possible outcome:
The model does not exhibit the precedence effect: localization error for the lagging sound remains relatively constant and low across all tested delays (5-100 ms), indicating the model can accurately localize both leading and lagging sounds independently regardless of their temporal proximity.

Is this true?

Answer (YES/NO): NO